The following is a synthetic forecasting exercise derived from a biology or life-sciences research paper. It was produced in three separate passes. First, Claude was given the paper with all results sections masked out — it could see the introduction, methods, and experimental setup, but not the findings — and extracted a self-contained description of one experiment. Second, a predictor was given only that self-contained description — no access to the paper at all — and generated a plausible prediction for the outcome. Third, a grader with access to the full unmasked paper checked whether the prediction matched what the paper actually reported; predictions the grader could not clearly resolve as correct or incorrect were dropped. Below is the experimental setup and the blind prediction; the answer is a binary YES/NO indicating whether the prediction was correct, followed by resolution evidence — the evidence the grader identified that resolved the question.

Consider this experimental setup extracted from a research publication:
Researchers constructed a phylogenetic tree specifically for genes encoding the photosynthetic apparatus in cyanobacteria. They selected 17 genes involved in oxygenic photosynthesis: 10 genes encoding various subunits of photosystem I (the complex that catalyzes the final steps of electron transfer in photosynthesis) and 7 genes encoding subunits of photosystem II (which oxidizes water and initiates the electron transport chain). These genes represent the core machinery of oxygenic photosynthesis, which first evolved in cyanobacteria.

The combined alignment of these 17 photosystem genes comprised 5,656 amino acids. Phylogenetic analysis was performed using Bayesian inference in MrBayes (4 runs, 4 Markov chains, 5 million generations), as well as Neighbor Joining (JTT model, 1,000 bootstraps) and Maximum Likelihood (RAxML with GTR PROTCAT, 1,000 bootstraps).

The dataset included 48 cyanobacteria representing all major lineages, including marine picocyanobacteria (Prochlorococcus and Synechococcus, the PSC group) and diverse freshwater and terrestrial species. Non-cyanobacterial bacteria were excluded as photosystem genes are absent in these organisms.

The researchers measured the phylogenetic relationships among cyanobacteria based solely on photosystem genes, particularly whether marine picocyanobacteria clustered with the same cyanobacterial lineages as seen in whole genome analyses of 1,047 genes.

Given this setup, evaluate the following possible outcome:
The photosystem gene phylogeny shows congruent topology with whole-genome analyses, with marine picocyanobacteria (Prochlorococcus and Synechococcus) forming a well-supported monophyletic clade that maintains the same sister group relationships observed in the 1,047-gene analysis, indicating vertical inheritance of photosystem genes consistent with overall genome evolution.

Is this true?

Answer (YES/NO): YES